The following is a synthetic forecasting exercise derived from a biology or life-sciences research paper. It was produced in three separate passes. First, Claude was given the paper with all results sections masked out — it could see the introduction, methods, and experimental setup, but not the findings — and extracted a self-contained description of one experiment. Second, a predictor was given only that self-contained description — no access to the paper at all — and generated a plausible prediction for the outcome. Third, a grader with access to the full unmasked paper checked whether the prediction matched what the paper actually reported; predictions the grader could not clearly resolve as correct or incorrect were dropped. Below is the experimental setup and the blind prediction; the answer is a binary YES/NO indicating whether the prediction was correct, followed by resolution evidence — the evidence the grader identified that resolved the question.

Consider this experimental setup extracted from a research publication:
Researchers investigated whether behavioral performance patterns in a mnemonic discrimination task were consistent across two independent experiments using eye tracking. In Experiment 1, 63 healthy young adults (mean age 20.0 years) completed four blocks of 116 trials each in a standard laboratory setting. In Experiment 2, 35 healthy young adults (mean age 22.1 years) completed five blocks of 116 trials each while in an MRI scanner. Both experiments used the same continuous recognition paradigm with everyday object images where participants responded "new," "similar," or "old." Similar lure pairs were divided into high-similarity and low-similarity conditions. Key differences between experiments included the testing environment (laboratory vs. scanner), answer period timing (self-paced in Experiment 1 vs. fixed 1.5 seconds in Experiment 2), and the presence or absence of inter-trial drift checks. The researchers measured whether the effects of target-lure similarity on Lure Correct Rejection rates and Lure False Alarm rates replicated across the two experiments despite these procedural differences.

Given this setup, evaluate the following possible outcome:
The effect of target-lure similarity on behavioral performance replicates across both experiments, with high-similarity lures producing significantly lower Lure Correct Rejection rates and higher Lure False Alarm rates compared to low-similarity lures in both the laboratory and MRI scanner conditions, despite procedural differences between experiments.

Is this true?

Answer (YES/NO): YES